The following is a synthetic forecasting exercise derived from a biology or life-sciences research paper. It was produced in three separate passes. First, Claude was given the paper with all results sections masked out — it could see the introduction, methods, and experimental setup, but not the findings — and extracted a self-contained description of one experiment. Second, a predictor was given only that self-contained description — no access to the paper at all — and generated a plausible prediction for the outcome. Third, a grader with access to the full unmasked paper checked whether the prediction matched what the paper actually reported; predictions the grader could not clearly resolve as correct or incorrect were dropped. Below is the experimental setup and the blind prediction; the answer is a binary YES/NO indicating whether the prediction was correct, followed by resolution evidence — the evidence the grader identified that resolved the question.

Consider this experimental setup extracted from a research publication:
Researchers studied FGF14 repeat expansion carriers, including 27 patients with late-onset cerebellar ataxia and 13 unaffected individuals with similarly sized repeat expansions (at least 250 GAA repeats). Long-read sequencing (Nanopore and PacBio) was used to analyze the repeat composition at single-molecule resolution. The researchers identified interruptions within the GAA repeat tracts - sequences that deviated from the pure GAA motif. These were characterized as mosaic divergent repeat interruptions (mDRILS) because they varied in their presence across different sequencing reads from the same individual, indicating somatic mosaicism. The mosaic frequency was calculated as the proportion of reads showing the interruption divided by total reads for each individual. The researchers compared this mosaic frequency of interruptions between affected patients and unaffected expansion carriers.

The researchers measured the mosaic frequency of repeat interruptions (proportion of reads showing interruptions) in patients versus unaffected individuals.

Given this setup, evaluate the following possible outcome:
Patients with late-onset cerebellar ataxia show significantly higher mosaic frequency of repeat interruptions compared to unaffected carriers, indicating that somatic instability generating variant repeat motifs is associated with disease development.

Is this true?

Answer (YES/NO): NO